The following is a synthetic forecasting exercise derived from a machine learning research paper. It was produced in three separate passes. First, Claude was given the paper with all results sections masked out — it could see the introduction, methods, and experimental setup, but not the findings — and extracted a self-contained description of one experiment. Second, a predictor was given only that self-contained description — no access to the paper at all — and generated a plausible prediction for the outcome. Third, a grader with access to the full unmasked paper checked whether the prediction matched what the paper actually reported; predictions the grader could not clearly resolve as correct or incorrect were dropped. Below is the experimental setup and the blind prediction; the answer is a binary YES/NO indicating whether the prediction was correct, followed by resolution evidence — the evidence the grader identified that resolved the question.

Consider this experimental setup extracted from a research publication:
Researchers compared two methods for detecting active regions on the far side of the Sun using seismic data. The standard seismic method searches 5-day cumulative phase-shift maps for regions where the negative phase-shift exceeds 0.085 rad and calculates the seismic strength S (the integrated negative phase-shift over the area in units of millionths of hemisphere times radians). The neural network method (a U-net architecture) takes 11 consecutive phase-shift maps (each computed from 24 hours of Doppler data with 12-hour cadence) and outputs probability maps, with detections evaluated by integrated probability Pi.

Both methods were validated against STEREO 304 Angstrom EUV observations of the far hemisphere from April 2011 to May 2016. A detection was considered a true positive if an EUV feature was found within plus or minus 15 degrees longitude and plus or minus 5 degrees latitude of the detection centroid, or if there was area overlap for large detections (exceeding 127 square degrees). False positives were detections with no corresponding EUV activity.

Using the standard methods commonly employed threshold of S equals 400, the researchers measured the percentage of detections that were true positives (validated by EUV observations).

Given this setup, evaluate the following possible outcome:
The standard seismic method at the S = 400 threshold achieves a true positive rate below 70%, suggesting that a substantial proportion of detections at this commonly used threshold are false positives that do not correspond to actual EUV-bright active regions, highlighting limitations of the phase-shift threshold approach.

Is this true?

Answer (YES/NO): NO